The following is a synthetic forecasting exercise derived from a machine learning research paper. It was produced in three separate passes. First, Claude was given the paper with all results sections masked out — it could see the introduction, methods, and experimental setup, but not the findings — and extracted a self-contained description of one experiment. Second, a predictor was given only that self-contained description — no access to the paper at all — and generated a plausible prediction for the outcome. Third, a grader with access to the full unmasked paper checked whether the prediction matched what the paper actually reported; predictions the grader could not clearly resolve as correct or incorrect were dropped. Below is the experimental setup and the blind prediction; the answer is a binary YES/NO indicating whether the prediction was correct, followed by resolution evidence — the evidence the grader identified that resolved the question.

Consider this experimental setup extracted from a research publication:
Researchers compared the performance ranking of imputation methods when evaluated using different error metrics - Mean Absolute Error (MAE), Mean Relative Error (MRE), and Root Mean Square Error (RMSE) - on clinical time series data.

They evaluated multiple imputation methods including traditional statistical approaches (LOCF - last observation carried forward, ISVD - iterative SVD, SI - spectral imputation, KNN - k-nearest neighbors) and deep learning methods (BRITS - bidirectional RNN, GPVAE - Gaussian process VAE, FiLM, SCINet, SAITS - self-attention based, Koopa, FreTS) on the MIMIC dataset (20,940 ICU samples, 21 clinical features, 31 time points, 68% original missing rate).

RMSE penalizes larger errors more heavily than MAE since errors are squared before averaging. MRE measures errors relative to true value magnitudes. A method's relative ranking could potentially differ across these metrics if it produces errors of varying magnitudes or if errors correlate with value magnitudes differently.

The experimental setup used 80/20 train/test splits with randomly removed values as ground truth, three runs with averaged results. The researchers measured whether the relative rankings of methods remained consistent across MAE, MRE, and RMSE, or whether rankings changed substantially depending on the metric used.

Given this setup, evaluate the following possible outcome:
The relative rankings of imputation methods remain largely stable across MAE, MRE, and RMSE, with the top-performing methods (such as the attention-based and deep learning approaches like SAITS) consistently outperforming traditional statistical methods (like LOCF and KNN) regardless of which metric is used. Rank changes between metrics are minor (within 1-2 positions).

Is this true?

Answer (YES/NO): NO